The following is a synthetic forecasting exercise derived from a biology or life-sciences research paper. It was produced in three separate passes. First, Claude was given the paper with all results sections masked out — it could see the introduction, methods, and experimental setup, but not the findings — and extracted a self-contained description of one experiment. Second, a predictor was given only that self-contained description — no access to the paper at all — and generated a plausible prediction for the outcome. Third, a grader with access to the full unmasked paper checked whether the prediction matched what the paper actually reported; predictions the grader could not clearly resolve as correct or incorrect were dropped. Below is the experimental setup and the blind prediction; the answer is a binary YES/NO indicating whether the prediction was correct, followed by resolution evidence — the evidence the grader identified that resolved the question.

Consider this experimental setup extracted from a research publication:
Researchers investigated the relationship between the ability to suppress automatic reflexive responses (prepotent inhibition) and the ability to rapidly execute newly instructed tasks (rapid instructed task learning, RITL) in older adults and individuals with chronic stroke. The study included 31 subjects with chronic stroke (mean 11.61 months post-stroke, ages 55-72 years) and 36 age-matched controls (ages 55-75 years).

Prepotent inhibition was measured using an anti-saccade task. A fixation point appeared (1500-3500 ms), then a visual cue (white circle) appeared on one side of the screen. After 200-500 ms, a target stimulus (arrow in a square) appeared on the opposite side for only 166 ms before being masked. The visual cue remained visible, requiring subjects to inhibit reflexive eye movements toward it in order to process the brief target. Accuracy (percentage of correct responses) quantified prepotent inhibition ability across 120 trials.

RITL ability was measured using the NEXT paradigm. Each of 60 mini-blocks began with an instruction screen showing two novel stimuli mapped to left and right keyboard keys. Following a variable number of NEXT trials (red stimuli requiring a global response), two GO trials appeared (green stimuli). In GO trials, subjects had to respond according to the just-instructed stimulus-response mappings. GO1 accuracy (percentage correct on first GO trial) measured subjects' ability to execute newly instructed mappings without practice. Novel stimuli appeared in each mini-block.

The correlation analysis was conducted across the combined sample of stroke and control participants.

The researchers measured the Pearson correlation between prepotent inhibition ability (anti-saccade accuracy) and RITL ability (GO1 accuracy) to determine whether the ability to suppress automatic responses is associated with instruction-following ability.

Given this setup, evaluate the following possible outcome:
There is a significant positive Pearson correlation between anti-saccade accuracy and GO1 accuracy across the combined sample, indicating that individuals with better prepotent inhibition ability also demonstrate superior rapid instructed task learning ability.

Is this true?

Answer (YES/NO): NO